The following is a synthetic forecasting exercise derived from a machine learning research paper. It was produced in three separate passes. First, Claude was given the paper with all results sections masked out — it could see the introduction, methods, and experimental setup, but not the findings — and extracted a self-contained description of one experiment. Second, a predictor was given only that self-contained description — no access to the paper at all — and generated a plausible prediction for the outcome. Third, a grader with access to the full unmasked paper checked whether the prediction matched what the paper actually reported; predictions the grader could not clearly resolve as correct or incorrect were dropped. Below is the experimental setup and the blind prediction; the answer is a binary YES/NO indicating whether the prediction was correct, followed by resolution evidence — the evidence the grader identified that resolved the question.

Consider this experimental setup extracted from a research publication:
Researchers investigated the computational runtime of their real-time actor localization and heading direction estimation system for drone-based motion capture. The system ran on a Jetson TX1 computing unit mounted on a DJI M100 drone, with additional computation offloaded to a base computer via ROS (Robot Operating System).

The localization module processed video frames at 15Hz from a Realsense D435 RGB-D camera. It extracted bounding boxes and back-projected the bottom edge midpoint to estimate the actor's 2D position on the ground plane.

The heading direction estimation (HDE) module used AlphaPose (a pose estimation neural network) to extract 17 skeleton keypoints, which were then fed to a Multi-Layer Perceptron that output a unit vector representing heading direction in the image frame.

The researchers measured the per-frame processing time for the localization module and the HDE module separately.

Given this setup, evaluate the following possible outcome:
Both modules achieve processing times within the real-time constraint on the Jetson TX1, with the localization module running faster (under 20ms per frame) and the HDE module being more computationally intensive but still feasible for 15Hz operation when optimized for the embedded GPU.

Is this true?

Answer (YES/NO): NO